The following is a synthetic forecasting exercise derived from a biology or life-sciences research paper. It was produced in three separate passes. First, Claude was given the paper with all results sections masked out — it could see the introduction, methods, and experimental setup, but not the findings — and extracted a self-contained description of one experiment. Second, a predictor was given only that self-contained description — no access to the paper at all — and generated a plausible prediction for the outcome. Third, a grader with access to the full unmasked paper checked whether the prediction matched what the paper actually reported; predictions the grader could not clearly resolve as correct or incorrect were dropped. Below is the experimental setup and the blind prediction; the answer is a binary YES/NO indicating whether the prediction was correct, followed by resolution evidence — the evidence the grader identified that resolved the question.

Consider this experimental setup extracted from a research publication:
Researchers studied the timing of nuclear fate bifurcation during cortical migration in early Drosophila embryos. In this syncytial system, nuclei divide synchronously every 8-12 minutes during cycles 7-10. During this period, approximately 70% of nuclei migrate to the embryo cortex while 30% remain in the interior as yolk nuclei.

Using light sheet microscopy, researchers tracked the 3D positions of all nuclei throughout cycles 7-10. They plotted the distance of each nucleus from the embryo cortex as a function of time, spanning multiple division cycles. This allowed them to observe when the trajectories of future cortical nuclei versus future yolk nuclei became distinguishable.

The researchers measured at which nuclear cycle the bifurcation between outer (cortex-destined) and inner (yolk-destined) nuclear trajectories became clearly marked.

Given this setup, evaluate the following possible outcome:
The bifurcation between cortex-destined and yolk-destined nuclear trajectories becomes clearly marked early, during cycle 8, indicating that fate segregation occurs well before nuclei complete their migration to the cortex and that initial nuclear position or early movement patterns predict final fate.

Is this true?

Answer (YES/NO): NO